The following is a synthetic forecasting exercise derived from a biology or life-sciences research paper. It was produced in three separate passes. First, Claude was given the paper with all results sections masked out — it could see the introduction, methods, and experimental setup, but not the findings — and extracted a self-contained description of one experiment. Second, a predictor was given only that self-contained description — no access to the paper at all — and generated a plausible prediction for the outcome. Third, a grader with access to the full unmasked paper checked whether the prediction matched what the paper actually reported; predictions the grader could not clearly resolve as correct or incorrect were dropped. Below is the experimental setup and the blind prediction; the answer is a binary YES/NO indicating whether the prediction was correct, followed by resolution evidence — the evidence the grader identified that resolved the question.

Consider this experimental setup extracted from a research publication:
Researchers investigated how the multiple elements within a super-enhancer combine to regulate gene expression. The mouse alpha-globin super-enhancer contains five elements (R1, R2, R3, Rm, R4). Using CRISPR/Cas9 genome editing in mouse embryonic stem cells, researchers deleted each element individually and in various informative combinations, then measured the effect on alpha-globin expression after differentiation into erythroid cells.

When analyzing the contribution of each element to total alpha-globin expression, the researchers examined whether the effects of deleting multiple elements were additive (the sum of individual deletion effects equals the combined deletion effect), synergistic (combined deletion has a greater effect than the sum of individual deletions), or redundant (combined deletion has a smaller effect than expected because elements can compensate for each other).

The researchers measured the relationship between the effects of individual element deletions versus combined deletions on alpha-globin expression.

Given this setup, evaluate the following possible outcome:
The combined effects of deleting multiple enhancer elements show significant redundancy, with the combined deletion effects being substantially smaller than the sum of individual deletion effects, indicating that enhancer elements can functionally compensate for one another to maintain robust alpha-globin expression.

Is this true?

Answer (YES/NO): NO